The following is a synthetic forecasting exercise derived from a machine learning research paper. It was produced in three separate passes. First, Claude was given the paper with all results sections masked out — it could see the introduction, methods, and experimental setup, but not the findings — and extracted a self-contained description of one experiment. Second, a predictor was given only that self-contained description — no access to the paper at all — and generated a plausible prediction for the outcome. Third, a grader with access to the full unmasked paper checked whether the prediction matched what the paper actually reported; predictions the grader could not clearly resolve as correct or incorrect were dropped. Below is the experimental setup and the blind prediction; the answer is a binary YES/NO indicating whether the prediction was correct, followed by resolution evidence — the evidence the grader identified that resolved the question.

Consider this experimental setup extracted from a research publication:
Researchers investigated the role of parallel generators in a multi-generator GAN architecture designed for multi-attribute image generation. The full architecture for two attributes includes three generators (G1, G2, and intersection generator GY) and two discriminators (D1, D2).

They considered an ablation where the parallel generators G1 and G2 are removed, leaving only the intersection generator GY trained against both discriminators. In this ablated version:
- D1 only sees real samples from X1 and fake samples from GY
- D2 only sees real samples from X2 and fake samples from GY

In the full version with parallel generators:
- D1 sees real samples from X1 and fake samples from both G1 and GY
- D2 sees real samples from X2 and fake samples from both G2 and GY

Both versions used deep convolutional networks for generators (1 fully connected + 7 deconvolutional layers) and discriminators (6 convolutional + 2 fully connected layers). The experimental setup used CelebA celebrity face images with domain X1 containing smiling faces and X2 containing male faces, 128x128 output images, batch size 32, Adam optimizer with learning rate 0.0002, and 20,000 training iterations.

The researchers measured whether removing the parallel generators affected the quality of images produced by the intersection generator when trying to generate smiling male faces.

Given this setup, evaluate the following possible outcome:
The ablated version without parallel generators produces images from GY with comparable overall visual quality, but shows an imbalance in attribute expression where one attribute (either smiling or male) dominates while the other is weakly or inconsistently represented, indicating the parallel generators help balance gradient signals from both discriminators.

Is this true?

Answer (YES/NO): NO